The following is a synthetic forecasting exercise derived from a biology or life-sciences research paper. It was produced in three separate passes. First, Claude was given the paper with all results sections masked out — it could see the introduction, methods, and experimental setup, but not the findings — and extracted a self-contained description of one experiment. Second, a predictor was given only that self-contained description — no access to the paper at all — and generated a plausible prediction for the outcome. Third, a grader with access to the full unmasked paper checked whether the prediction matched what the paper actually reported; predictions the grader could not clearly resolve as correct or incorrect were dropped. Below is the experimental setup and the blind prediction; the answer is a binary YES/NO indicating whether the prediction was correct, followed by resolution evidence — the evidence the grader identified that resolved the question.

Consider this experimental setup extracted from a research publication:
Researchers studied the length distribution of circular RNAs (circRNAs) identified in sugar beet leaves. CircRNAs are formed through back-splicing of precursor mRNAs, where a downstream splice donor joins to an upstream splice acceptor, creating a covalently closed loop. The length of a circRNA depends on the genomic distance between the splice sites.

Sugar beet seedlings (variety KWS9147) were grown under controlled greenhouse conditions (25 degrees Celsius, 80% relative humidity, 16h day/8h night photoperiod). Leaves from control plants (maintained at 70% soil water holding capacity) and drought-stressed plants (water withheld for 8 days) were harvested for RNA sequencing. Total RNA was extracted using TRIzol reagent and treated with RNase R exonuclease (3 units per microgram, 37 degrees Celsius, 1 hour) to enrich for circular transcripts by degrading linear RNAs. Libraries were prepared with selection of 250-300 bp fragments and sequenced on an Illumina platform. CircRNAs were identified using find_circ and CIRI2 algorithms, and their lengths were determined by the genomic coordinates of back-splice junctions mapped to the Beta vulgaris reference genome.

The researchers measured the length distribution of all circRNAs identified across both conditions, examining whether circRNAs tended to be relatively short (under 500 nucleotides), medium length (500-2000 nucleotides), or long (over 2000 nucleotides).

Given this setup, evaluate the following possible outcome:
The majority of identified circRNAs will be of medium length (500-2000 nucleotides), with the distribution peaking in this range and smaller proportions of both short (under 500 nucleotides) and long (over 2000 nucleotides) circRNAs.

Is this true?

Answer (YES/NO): NO